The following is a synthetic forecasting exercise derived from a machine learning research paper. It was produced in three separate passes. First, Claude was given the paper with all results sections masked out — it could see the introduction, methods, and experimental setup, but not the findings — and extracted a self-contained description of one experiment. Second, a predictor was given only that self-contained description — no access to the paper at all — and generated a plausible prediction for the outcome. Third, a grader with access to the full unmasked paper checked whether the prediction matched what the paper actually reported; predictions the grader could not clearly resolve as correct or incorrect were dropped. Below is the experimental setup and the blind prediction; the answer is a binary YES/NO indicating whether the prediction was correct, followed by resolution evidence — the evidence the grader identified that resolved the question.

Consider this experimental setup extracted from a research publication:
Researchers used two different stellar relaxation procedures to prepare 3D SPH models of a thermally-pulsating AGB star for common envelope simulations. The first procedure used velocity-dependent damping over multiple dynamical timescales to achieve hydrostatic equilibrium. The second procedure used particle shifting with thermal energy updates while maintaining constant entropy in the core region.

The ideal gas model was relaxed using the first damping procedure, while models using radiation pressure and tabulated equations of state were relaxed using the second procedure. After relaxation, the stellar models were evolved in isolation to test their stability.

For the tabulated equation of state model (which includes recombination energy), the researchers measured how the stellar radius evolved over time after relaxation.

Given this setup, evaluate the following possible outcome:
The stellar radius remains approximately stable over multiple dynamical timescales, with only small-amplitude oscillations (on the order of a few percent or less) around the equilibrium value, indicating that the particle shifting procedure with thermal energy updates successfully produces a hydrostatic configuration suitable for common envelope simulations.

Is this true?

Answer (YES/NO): NO